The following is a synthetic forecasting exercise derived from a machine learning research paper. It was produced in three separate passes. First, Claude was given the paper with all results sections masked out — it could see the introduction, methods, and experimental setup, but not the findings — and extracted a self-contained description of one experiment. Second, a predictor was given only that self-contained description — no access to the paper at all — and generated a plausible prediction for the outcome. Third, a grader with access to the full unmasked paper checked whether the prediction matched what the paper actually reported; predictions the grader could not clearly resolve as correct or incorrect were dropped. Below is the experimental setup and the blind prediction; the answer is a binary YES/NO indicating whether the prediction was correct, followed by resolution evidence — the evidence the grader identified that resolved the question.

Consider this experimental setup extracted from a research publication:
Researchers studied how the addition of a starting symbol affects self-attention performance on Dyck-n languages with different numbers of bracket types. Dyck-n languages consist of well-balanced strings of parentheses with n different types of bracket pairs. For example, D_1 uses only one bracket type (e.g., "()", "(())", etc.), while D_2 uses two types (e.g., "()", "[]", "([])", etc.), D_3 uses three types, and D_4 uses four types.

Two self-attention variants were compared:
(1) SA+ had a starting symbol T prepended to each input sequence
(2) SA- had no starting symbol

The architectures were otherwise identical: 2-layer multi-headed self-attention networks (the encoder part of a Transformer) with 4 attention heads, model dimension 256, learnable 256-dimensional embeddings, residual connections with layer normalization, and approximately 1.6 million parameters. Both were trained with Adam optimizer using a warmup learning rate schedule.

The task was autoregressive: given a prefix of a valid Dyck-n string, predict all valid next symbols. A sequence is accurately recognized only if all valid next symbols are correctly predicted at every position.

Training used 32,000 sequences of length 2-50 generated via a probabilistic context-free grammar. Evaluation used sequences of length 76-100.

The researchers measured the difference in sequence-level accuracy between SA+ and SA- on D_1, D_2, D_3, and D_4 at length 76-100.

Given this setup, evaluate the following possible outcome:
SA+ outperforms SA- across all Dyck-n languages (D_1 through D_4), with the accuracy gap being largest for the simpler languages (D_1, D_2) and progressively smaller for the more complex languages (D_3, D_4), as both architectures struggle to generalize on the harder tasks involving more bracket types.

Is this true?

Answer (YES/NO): NO